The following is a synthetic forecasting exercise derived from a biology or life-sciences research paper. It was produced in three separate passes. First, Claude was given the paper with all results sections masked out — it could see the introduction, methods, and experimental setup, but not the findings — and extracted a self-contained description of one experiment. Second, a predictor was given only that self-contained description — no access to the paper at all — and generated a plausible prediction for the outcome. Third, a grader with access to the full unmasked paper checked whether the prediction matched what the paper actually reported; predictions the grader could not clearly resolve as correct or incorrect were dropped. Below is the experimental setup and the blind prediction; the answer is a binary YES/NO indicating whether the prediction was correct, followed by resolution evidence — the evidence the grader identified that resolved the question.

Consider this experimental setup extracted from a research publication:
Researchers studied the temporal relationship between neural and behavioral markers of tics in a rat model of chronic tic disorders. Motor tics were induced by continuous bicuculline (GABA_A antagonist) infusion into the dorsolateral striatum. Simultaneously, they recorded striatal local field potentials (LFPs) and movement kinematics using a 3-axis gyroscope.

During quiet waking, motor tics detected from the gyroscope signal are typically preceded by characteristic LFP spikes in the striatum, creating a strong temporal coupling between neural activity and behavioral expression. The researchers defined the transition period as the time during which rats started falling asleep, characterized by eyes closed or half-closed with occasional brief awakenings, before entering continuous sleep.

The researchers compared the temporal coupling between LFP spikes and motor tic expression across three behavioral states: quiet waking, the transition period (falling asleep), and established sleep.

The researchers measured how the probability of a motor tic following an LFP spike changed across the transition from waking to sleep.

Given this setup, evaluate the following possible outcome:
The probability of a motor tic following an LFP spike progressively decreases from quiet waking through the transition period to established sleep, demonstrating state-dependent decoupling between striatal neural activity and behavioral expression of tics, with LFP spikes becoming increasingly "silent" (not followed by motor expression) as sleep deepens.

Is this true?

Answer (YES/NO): YES